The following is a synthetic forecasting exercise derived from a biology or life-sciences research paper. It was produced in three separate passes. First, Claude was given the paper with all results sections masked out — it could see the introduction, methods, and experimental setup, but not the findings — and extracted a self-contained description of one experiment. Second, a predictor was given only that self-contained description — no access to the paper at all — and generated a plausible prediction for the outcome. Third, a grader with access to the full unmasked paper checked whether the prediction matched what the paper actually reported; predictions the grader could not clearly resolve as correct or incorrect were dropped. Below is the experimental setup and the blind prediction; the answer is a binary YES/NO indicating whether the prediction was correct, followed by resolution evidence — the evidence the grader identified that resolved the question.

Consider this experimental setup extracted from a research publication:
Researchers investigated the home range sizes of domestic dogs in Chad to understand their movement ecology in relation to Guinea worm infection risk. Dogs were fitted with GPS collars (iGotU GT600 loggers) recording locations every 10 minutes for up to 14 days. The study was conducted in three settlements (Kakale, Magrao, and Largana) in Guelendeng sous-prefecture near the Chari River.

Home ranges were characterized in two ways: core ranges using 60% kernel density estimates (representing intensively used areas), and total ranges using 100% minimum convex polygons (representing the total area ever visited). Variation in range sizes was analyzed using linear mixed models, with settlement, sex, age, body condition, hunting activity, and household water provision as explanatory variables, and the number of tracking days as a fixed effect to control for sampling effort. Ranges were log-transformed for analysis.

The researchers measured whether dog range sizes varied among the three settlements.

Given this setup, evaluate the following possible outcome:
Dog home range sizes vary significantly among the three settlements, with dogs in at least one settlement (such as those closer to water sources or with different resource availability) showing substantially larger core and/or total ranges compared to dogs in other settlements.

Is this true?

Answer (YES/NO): YES